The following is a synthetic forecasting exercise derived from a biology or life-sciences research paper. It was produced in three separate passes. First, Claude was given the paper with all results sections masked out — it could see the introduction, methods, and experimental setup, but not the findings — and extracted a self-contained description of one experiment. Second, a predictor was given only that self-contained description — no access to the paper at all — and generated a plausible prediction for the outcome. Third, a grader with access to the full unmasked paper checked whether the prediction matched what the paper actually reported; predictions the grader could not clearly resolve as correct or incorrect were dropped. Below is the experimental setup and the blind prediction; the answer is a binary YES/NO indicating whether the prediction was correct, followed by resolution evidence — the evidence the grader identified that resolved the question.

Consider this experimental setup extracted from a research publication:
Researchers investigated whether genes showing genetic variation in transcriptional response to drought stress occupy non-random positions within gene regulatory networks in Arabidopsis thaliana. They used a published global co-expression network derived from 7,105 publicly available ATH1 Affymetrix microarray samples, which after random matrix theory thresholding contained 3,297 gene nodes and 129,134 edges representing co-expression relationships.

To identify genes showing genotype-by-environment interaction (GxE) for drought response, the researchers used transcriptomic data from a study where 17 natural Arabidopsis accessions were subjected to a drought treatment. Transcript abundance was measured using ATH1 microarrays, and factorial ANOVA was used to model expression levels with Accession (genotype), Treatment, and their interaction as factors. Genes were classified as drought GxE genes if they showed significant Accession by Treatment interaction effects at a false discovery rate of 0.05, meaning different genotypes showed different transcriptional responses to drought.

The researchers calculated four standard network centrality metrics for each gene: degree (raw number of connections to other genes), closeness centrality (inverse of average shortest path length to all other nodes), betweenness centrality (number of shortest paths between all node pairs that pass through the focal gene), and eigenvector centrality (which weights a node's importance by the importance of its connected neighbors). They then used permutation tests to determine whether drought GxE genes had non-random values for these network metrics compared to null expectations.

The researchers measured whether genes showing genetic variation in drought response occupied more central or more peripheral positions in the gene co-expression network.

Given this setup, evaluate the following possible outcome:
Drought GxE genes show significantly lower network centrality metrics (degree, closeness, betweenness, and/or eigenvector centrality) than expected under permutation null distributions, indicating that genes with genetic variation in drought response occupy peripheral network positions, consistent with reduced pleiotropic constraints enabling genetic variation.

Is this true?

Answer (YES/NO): YES